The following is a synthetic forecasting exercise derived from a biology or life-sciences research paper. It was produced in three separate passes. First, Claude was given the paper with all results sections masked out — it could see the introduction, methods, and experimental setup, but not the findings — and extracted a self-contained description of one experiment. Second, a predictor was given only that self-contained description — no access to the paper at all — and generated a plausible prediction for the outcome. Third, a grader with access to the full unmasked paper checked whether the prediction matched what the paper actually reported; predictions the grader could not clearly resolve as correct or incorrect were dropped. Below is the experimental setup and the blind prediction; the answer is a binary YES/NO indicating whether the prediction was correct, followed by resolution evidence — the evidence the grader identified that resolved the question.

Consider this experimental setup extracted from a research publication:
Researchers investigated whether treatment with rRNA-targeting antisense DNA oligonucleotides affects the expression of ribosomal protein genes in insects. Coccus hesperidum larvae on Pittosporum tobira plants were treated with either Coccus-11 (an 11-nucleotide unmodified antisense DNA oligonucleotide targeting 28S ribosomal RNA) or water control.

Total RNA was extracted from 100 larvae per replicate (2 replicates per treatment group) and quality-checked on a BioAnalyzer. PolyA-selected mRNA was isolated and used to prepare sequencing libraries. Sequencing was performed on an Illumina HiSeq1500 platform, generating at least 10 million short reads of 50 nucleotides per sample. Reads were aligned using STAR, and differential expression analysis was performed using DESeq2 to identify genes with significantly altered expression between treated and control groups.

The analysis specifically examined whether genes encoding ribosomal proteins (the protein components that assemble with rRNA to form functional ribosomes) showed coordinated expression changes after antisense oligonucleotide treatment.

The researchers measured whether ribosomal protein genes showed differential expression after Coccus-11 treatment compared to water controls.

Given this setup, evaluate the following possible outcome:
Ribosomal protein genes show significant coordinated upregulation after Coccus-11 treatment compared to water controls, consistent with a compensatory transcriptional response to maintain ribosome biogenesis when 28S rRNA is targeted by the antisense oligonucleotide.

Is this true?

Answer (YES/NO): YES